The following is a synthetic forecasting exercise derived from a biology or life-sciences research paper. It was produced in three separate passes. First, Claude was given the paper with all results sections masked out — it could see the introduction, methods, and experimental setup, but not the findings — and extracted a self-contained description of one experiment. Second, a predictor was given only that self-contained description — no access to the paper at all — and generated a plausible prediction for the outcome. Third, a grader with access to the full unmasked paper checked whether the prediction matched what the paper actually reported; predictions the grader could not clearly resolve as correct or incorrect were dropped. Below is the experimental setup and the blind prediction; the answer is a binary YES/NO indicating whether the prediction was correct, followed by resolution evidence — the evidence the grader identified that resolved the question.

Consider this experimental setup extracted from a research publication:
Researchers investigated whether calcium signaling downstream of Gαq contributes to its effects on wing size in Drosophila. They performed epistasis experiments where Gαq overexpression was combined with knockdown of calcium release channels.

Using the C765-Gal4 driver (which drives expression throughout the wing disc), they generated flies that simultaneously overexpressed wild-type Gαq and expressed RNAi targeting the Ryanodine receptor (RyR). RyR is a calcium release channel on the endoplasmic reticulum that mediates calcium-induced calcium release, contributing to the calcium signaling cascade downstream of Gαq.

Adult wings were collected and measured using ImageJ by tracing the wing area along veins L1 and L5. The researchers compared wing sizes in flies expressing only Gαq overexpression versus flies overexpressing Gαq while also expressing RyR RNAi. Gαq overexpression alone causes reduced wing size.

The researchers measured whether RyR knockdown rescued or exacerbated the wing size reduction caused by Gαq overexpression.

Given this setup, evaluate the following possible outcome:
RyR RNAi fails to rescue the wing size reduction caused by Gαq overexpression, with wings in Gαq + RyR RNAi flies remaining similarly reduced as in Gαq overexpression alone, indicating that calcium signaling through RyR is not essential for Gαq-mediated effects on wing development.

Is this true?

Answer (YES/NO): NO